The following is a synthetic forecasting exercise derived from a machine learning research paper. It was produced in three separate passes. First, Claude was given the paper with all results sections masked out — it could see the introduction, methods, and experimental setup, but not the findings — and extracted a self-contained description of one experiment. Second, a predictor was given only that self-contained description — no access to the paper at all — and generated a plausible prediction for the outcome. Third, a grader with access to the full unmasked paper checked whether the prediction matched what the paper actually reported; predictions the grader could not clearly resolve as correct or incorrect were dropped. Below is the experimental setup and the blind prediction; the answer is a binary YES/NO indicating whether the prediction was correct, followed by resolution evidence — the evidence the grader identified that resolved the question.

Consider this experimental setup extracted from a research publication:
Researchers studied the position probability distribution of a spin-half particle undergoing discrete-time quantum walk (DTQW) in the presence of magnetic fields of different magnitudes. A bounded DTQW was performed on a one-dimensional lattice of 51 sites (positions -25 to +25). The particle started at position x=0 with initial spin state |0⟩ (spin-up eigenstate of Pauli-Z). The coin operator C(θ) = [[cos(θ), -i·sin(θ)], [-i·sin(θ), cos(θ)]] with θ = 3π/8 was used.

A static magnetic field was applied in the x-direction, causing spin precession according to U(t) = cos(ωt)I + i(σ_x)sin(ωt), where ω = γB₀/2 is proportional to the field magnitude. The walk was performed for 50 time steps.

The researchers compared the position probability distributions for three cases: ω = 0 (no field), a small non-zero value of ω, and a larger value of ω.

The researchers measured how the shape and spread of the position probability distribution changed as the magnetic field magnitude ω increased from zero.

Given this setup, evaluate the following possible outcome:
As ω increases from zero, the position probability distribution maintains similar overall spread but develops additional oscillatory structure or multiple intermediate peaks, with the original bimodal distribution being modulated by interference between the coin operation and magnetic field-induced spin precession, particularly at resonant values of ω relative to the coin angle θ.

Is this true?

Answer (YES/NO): NO